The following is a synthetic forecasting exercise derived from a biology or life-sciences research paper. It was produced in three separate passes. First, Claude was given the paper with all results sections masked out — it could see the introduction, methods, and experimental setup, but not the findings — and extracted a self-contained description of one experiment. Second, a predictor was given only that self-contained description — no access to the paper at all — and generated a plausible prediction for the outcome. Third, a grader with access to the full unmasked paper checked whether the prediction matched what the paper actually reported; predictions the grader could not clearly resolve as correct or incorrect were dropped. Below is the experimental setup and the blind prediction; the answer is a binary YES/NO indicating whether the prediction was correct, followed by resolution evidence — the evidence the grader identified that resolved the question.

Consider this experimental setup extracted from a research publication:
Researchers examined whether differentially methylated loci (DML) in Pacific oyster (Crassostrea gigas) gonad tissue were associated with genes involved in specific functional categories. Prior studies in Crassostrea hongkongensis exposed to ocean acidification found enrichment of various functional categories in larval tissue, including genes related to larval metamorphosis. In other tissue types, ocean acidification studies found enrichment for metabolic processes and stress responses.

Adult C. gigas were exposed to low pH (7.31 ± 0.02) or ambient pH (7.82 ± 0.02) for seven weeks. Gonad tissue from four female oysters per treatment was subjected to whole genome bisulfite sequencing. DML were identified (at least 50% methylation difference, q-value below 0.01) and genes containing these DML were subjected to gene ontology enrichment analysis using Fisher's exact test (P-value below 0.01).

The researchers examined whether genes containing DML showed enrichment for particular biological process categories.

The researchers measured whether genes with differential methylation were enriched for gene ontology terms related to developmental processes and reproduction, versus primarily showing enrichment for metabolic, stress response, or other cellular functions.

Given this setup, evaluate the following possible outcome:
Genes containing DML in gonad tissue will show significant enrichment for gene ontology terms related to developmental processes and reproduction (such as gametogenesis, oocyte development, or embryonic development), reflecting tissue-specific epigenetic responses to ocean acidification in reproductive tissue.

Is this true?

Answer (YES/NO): NO